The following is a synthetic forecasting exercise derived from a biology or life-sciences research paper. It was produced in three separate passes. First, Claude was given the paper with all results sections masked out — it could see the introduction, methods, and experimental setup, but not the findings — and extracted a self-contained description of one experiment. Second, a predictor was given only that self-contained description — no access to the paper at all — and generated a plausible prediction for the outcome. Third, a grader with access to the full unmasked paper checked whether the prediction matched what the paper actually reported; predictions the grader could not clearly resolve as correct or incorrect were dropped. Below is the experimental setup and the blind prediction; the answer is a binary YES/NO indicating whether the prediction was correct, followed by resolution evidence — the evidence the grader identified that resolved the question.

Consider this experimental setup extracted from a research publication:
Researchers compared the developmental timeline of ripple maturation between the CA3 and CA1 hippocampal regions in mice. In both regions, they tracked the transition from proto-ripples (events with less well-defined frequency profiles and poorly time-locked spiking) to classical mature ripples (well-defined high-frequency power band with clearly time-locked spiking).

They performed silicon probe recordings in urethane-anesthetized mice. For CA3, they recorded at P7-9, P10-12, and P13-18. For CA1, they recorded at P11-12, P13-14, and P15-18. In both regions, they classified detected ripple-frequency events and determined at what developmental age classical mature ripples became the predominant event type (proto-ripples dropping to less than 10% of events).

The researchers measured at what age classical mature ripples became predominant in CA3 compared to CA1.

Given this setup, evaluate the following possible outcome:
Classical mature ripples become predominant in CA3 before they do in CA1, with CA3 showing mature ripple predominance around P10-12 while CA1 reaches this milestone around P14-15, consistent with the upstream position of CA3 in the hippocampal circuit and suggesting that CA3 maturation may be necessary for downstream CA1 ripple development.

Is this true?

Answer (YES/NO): NO